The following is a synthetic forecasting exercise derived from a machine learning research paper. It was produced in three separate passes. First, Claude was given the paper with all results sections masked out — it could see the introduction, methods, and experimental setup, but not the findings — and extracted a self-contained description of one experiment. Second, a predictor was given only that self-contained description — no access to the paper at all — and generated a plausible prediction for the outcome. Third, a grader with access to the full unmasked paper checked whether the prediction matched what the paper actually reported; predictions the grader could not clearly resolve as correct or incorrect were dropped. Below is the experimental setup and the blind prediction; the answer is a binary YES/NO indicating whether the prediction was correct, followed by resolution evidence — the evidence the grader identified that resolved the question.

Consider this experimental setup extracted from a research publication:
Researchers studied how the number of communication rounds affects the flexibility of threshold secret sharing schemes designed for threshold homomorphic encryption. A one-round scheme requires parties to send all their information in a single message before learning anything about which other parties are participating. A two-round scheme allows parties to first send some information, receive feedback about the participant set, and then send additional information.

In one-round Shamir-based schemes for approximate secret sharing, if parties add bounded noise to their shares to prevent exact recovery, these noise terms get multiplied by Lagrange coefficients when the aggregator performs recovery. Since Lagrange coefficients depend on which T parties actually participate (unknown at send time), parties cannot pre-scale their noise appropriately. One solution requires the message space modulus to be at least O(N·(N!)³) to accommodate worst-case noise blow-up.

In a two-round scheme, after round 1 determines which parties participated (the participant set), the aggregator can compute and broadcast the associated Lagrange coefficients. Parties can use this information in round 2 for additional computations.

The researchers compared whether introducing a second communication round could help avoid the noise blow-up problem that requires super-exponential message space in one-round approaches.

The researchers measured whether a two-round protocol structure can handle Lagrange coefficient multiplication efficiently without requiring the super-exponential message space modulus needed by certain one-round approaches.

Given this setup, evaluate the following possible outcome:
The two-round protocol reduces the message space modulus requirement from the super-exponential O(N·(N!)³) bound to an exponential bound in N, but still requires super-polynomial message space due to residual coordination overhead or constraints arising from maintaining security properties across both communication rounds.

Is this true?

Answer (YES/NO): NO